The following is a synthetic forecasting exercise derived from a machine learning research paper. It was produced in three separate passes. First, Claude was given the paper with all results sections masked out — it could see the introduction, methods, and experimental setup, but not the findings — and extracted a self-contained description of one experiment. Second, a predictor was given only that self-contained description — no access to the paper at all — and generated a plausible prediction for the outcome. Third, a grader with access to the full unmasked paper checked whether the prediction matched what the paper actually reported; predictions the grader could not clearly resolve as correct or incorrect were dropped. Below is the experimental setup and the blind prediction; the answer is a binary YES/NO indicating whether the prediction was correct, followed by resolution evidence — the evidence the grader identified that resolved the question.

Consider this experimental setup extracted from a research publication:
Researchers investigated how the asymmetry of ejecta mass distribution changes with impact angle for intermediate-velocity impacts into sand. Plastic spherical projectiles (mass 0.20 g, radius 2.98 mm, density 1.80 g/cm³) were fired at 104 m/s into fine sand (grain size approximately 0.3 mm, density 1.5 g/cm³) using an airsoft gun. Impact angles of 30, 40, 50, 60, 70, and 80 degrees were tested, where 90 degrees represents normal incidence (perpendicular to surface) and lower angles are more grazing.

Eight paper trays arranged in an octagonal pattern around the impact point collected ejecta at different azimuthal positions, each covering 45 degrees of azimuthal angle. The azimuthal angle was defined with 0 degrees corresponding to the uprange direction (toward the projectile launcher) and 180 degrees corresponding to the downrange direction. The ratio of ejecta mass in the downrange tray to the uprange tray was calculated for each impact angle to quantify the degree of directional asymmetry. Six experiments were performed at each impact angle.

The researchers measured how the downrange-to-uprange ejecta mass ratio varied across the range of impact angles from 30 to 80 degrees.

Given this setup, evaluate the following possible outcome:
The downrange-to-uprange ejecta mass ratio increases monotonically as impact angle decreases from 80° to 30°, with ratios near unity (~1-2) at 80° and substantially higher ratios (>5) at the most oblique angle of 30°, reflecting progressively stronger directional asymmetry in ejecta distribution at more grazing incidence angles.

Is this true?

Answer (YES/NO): NO